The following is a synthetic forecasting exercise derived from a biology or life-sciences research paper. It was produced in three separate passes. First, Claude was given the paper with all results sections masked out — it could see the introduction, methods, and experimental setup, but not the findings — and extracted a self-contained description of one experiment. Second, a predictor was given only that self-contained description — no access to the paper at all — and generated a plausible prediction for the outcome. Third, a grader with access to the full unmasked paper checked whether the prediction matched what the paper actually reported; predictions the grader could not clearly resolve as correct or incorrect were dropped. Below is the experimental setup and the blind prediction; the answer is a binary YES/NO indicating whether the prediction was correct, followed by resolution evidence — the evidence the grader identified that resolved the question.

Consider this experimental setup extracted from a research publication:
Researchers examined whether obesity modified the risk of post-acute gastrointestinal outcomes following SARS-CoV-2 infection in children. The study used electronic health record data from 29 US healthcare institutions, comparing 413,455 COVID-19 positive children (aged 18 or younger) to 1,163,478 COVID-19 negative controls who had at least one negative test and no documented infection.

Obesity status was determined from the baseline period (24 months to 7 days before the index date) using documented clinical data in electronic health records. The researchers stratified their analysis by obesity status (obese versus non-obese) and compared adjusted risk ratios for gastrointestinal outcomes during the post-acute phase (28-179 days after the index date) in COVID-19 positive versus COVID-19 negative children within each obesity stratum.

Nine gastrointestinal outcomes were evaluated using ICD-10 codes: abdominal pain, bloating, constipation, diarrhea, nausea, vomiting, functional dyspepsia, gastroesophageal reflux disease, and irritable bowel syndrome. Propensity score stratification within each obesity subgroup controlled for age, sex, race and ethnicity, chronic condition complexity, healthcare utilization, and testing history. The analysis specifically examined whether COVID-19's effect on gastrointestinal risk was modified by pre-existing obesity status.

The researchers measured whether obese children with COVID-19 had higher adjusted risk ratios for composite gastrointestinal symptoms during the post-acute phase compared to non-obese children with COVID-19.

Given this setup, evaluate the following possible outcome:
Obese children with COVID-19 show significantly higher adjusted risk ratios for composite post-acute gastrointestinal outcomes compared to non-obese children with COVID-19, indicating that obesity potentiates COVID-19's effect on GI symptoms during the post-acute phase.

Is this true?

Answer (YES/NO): NO